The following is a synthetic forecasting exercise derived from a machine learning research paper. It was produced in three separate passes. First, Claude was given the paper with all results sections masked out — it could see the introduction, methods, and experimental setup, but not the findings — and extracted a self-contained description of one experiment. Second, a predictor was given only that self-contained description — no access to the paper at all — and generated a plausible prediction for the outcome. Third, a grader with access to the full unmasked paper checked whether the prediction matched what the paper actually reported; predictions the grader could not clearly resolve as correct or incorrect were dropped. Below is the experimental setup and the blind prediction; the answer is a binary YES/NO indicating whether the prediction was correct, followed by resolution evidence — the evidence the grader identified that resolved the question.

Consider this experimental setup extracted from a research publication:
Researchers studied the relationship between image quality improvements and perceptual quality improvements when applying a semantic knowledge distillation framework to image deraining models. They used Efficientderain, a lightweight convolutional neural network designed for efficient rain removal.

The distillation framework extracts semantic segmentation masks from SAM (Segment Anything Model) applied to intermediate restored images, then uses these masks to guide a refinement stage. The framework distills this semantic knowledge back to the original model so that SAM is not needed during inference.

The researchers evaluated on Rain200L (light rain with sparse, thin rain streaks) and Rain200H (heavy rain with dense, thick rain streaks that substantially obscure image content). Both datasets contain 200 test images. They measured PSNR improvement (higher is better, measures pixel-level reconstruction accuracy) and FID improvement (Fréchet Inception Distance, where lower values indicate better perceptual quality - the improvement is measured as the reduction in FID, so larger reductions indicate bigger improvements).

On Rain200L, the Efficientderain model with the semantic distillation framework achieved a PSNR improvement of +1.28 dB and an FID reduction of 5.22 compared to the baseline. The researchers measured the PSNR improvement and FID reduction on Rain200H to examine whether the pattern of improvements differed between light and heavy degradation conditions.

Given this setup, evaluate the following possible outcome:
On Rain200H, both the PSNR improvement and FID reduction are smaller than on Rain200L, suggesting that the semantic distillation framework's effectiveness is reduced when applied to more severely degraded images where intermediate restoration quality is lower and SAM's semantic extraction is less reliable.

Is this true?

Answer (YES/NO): NO